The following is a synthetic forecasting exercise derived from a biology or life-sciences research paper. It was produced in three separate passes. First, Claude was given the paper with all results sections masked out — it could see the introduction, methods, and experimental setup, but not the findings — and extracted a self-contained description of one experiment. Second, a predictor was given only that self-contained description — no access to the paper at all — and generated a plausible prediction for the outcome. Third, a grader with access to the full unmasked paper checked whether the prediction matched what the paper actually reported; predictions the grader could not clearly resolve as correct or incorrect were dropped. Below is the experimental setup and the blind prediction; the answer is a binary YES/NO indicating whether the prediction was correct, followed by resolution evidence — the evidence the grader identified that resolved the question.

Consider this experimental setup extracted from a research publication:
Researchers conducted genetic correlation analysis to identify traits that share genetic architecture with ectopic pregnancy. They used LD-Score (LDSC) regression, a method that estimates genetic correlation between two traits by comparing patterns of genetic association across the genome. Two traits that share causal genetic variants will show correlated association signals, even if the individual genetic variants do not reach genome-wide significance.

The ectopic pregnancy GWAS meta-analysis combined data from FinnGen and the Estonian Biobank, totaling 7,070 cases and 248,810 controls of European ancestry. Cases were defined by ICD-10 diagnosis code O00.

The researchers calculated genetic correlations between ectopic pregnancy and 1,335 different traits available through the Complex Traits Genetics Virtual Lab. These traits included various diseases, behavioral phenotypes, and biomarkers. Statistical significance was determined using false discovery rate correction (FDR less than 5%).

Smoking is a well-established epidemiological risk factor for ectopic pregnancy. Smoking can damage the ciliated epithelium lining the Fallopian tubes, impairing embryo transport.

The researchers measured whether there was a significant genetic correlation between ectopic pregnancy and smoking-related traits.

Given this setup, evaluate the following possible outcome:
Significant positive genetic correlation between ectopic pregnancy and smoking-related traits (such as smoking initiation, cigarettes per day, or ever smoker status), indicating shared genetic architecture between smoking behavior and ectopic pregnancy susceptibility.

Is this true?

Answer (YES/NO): YES